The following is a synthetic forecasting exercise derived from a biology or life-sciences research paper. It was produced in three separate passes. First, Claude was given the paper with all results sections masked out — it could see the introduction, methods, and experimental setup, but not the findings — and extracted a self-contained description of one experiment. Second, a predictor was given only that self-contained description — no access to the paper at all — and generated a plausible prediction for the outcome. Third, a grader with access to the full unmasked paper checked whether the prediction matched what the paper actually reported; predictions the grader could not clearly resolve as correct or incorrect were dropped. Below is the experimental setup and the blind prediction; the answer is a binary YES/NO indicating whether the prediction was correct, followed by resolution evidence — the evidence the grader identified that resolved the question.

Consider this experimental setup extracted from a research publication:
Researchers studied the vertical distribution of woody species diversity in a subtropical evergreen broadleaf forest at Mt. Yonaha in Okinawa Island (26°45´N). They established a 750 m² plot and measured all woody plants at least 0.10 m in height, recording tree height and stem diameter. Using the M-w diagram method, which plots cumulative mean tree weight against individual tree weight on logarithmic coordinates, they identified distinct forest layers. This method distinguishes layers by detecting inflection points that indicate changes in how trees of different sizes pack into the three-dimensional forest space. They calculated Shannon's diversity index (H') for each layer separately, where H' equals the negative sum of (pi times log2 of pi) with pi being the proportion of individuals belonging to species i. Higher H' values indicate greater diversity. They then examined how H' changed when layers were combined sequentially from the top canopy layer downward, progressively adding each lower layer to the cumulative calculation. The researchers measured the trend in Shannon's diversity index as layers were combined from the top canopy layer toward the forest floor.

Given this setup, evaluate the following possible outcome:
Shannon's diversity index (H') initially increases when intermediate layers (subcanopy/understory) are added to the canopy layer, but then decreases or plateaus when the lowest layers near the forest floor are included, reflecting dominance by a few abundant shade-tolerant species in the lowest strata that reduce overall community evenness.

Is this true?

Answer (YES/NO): NO